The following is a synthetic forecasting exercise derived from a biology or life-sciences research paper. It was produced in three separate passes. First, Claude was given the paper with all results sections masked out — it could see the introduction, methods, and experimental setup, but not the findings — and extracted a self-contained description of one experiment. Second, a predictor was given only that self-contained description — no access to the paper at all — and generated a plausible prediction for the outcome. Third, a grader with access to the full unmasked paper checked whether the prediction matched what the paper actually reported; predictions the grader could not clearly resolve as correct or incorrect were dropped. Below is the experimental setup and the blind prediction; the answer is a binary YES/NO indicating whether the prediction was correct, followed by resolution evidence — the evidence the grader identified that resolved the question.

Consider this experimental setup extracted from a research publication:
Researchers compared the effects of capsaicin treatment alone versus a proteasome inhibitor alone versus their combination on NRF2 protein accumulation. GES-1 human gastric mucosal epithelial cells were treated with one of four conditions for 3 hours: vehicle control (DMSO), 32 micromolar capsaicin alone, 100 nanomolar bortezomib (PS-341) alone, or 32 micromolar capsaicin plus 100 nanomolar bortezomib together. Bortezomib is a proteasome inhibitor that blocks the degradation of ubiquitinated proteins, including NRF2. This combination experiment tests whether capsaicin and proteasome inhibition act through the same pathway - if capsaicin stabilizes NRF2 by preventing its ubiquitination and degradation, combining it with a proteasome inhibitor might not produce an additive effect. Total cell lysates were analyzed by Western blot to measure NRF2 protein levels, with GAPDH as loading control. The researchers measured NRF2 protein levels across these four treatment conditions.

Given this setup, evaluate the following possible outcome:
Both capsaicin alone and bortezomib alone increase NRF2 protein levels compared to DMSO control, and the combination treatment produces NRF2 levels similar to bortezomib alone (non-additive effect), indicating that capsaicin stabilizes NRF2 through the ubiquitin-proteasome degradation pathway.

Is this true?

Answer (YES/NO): NO